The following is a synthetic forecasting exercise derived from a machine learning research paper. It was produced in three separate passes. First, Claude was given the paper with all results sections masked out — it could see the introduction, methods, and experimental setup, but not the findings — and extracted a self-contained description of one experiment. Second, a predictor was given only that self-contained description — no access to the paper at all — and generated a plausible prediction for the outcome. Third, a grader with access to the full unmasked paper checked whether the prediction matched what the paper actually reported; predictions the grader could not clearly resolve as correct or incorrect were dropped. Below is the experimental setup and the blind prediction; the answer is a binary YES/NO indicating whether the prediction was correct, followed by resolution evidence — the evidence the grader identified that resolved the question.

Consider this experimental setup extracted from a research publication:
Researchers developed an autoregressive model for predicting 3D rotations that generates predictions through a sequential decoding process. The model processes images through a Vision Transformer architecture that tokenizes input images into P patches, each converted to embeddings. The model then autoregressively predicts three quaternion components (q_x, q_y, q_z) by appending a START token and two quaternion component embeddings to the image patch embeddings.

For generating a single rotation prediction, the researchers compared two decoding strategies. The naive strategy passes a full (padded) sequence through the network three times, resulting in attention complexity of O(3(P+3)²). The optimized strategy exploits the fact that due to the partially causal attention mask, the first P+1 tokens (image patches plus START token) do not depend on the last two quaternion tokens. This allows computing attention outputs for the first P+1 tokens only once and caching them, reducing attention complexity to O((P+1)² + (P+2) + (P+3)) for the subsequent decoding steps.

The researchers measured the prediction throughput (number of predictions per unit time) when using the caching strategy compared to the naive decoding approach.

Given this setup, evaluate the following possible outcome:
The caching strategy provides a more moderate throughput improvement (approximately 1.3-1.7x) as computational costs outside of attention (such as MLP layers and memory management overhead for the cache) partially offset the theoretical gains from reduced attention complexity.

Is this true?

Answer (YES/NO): NO